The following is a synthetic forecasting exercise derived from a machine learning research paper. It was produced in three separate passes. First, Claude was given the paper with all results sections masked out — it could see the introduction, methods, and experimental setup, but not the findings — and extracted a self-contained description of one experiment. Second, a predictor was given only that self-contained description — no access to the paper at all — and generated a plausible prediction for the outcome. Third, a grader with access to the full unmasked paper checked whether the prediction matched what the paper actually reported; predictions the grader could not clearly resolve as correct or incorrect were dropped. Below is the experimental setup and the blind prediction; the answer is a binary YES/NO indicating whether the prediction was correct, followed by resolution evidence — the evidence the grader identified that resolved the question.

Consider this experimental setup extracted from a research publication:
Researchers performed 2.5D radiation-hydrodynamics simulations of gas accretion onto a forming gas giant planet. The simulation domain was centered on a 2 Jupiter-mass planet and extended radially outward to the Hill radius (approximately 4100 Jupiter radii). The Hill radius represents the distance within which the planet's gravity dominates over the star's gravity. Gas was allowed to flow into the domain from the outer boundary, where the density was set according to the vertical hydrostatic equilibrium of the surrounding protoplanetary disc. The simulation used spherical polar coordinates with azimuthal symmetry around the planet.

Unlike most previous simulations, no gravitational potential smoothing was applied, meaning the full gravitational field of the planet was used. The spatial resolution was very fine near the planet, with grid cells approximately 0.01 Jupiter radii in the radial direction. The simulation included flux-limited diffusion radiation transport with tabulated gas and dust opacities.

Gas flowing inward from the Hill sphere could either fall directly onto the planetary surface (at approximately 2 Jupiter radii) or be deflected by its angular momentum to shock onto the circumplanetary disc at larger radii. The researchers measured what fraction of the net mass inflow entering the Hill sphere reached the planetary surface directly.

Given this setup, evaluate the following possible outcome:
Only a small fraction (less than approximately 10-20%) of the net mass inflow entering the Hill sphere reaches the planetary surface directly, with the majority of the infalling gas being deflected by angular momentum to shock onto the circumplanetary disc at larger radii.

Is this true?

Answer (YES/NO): YES